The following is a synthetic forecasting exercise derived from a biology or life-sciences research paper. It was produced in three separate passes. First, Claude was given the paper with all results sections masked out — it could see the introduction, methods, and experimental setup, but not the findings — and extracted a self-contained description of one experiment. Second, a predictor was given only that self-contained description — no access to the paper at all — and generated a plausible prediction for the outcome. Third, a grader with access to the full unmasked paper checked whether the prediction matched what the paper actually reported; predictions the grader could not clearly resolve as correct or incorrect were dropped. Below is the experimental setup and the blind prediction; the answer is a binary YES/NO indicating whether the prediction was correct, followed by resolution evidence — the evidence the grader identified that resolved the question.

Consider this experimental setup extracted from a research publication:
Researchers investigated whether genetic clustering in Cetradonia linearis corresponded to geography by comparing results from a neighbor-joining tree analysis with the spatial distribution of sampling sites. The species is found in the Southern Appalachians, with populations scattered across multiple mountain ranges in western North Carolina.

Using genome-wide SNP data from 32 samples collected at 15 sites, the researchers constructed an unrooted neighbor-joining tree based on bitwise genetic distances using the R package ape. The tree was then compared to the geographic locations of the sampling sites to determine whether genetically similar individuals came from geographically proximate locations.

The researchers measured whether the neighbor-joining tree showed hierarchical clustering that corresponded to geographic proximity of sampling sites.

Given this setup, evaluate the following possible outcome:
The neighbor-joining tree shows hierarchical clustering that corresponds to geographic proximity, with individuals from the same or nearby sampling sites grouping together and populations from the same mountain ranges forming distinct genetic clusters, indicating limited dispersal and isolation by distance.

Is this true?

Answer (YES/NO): YES